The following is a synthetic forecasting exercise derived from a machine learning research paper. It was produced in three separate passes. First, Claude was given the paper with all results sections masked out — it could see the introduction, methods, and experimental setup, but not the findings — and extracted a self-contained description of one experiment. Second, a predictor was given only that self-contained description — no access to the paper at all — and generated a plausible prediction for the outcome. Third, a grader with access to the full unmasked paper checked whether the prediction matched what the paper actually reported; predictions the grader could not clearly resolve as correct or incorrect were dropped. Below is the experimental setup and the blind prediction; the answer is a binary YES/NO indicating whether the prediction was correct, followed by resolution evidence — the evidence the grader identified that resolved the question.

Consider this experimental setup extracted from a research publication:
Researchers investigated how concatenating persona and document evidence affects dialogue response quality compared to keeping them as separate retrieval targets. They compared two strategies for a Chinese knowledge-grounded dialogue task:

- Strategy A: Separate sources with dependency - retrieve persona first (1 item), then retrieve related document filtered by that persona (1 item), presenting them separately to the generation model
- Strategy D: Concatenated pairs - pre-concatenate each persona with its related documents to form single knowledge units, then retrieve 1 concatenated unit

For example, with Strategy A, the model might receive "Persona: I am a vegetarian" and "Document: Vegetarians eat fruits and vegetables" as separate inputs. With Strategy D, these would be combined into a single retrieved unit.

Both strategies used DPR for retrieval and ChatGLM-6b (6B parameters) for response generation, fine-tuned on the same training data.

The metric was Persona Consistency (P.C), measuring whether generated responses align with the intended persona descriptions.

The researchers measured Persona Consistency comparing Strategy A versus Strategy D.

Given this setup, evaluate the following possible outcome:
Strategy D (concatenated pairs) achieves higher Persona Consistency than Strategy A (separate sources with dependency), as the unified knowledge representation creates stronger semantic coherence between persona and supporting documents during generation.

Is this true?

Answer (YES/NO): NO